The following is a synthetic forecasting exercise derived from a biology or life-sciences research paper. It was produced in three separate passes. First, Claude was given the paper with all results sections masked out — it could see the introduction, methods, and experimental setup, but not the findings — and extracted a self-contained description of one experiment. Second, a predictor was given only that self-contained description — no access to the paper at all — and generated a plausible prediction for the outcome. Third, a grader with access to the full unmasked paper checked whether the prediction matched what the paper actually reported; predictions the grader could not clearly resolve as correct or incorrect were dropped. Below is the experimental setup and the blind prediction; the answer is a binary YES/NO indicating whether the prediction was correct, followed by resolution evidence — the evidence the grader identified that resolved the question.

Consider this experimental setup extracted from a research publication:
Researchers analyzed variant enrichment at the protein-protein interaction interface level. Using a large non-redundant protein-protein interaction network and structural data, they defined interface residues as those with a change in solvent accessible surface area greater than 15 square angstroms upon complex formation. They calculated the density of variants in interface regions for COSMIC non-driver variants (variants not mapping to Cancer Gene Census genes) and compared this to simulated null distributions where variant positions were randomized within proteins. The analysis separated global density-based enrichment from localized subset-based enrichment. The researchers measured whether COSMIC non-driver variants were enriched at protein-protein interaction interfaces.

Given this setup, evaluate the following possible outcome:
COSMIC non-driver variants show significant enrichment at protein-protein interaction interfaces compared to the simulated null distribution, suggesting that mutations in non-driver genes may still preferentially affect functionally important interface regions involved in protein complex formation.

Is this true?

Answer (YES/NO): YES